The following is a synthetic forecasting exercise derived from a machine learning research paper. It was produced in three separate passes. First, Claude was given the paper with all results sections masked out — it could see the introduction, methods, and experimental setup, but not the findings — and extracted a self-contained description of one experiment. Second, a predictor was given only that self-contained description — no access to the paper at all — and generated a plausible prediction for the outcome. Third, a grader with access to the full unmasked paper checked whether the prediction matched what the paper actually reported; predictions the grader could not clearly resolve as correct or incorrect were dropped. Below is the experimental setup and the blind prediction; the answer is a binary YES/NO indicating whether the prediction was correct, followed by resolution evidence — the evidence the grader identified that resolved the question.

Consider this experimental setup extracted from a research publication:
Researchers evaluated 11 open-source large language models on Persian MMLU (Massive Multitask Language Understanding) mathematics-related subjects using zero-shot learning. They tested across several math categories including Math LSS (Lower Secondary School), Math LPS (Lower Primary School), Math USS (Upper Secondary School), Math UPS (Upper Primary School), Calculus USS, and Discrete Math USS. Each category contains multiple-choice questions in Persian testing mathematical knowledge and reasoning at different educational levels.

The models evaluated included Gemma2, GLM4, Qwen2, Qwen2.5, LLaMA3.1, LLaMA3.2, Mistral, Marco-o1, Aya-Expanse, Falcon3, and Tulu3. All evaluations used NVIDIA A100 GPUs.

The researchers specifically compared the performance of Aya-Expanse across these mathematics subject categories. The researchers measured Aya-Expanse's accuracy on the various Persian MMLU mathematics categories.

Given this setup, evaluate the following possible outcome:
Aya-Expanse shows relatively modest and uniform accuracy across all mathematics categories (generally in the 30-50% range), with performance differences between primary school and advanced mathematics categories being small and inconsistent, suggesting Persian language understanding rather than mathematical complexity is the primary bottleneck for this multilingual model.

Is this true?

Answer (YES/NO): NO